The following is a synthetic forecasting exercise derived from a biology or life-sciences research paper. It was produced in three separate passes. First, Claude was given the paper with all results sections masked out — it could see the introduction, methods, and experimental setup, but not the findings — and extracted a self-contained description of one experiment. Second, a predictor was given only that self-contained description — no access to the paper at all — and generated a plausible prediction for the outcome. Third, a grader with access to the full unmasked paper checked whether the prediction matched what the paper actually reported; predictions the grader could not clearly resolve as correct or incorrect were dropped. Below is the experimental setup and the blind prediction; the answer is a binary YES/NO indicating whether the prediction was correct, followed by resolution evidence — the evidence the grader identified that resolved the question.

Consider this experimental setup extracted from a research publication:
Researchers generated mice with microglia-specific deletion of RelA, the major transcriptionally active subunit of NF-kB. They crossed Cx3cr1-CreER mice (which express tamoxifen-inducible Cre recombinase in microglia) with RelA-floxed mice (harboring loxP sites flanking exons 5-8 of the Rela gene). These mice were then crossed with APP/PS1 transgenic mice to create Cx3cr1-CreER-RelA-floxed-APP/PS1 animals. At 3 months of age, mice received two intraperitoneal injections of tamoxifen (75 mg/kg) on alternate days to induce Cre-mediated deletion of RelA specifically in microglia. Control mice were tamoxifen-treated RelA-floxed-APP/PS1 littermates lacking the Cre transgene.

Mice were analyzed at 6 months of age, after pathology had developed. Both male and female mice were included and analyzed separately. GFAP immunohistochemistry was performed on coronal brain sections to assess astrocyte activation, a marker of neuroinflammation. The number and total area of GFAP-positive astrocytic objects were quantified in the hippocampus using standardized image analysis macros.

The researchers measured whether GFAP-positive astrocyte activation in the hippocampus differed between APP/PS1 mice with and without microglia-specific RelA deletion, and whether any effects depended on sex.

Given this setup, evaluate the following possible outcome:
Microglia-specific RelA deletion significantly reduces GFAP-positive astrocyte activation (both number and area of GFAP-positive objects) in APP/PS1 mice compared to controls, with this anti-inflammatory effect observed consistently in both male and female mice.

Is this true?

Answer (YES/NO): NO